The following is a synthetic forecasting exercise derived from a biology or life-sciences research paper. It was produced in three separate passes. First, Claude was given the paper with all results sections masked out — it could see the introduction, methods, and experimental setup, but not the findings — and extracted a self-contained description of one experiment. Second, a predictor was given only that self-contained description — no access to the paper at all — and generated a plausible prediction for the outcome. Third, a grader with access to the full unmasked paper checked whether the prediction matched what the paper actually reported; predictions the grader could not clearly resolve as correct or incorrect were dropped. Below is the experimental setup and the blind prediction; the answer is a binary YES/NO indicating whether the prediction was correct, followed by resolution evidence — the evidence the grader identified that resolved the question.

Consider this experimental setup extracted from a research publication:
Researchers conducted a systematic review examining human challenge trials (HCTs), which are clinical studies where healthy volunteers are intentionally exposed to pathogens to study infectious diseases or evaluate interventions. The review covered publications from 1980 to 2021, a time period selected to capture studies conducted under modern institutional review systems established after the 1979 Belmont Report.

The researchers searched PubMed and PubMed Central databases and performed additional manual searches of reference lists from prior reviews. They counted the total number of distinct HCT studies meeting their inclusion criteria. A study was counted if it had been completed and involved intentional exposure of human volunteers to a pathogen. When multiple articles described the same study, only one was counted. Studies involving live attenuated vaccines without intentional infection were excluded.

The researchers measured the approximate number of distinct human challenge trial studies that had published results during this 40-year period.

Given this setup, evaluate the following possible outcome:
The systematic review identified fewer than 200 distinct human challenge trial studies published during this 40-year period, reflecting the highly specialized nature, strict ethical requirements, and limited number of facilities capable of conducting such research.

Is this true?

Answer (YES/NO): NO